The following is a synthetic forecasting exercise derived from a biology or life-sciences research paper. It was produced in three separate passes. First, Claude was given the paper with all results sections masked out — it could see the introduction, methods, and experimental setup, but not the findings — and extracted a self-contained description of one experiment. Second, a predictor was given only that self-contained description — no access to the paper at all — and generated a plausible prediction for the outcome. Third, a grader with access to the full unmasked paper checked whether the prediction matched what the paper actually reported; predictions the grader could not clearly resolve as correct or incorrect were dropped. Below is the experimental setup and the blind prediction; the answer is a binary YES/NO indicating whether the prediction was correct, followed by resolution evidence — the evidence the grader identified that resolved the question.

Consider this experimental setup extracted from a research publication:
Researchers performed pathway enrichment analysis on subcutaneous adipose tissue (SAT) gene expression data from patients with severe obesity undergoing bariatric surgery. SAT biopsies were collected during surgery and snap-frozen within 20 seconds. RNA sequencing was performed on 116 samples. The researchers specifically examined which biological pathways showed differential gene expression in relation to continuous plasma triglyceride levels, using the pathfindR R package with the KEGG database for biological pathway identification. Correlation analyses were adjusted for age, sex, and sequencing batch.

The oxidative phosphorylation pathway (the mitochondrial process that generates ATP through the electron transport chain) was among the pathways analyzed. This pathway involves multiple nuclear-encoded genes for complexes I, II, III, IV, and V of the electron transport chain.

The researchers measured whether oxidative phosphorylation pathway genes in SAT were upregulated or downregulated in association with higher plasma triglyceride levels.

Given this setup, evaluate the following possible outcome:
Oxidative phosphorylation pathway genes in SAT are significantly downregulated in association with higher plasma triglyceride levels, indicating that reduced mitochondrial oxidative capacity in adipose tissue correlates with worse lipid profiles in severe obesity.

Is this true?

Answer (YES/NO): YES